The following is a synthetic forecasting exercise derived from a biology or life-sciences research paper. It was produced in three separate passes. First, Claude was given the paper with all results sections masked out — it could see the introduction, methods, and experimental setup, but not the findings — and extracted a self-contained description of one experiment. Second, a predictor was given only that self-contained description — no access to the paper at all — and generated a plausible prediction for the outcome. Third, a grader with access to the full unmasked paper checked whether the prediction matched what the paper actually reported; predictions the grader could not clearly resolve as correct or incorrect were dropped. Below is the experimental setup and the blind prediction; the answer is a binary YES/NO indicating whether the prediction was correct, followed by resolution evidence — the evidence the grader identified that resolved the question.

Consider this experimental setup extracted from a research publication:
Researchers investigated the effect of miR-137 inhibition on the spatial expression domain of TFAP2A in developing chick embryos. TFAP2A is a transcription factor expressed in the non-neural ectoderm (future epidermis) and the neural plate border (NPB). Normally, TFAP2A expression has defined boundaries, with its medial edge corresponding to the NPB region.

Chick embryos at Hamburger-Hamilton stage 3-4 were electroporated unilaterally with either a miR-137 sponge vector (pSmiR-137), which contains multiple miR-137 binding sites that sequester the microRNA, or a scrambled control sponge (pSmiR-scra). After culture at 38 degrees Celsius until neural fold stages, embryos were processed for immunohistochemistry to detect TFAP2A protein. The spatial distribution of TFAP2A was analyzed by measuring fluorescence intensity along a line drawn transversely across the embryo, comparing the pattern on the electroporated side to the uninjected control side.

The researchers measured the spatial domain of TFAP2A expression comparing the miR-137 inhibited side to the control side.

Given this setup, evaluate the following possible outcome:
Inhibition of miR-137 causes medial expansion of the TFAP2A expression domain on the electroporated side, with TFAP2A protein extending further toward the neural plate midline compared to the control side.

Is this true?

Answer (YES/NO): YES